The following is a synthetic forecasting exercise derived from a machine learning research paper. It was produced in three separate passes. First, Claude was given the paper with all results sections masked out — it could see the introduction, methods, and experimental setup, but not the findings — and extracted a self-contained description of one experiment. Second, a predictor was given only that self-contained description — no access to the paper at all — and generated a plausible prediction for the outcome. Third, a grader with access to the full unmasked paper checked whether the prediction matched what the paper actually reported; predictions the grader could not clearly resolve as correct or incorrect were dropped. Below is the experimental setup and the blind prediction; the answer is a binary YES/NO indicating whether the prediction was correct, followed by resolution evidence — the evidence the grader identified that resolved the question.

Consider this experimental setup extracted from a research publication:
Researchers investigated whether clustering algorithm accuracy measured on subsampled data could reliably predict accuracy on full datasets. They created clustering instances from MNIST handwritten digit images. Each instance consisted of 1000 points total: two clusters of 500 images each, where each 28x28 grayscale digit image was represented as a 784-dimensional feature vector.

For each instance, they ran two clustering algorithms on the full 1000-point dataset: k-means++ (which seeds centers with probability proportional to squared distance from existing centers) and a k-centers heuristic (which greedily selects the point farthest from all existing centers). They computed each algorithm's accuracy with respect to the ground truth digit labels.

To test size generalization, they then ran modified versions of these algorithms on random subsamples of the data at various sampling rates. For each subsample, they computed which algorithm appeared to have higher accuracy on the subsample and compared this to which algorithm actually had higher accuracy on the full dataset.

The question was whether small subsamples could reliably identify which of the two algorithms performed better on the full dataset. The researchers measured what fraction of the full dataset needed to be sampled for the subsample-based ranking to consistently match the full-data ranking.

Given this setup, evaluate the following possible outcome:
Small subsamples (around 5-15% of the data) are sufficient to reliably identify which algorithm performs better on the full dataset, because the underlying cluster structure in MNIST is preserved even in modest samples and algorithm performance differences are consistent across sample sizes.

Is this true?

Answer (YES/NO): YES